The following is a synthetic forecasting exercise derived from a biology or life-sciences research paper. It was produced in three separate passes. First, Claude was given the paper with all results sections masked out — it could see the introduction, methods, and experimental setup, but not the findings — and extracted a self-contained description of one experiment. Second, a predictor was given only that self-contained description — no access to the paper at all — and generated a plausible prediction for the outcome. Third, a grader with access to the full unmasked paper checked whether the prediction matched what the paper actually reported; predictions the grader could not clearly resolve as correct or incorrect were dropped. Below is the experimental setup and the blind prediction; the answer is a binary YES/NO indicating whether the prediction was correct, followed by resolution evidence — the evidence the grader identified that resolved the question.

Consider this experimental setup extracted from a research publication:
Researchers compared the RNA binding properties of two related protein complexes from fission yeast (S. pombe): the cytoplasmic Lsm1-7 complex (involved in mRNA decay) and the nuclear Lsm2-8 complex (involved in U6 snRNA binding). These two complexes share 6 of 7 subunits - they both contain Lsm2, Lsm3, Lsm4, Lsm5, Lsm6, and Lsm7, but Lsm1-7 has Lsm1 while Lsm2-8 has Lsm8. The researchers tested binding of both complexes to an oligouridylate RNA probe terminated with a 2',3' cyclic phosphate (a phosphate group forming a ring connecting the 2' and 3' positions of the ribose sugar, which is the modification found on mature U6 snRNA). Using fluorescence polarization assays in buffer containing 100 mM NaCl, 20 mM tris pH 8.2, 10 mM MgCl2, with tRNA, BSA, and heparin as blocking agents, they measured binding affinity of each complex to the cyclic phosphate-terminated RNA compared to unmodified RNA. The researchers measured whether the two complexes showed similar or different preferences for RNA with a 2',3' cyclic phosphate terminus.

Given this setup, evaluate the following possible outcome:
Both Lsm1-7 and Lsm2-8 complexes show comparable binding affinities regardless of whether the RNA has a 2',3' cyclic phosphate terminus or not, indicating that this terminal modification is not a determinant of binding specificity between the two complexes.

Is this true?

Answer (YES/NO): NO